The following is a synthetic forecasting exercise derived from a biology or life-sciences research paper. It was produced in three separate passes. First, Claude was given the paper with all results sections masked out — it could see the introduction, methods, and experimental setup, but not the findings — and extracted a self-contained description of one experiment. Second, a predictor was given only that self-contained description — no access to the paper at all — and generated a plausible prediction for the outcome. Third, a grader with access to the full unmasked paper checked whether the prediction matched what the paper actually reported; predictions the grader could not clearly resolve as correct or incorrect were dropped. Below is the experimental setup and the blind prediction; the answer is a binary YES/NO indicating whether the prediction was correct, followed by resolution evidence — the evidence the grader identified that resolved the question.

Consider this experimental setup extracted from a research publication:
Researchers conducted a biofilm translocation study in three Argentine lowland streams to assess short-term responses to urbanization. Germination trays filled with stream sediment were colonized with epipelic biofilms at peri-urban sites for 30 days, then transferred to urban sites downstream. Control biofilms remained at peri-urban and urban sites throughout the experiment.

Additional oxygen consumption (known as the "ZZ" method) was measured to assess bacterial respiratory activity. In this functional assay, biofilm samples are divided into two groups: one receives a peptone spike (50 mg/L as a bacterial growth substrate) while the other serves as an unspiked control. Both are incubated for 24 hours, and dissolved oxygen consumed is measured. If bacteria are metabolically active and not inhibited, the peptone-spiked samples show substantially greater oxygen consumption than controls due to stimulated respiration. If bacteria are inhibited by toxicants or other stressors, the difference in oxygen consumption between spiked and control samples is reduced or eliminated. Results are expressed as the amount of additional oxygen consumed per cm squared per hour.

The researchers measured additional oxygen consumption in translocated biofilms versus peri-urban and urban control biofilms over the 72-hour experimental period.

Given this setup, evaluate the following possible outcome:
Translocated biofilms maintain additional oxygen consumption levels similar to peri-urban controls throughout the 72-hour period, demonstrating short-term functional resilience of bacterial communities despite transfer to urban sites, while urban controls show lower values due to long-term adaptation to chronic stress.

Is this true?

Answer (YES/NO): NO